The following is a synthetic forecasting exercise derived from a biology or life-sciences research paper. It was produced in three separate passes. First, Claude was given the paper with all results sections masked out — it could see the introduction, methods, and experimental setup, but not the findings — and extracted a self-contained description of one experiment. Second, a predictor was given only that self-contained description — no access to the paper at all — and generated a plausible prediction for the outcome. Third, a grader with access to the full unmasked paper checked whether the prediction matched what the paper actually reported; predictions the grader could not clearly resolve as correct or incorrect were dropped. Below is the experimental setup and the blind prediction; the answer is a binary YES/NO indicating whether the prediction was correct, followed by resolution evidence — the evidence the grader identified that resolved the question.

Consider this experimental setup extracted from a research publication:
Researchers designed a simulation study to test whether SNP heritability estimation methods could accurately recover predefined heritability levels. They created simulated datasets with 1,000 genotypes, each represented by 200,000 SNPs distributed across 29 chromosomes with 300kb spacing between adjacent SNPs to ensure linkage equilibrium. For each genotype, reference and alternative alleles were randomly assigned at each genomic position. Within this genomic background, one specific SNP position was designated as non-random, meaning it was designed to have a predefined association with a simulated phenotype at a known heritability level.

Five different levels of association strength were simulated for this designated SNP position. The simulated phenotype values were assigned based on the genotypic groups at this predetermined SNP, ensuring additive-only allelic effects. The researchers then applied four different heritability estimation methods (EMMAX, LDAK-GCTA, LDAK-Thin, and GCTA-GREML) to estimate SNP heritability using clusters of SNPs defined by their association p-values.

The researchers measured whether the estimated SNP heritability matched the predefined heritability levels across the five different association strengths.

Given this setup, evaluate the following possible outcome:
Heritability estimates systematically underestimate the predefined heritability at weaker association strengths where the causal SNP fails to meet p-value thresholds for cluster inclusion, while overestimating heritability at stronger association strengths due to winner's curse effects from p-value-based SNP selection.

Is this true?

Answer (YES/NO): NO